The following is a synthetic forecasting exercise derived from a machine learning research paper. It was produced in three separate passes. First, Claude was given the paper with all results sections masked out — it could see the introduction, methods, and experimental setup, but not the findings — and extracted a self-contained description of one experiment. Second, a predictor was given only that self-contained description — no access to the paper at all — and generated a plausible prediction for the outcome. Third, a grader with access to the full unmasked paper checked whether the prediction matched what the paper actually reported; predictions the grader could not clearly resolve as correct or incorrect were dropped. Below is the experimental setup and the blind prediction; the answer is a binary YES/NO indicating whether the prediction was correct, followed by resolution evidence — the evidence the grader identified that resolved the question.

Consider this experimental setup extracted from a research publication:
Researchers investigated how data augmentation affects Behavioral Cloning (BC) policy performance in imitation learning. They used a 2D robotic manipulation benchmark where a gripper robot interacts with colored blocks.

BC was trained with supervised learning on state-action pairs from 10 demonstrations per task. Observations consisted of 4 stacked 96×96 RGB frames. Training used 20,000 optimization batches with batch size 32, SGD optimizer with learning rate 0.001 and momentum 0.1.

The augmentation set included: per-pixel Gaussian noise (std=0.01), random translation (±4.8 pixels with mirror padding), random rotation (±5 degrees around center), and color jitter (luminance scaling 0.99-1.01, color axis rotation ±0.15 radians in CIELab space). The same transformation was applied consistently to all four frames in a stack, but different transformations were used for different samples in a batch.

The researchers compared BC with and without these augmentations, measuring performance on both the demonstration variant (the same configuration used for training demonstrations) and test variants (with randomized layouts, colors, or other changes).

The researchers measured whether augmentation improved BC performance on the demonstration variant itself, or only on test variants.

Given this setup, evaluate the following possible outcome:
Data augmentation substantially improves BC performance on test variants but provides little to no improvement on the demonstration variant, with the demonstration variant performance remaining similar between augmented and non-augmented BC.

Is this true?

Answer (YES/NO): NO